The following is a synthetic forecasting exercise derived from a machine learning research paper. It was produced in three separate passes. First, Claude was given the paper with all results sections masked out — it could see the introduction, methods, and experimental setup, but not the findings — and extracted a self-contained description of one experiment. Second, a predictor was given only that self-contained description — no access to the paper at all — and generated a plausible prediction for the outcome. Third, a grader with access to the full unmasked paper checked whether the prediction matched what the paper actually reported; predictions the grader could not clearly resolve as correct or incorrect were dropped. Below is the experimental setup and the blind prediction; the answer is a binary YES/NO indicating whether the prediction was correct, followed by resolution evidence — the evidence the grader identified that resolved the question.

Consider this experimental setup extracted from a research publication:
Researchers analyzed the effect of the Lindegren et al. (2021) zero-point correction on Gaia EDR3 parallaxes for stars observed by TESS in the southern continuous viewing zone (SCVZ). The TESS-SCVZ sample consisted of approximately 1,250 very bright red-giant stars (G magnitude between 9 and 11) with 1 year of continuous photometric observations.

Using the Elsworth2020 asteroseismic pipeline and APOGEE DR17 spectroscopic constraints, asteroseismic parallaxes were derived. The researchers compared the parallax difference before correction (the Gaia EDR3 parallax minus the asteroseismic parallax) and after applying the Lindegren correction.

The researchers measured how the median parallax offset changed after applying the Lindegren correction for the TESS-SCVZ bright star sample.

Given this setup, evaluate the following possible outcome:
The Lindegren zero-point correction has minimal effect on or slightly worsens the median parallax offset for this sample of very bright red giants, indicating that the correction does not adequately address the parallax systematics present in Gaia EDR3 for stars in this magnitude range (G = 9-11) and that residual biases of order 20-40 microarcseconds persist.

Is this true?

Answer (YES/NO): NO